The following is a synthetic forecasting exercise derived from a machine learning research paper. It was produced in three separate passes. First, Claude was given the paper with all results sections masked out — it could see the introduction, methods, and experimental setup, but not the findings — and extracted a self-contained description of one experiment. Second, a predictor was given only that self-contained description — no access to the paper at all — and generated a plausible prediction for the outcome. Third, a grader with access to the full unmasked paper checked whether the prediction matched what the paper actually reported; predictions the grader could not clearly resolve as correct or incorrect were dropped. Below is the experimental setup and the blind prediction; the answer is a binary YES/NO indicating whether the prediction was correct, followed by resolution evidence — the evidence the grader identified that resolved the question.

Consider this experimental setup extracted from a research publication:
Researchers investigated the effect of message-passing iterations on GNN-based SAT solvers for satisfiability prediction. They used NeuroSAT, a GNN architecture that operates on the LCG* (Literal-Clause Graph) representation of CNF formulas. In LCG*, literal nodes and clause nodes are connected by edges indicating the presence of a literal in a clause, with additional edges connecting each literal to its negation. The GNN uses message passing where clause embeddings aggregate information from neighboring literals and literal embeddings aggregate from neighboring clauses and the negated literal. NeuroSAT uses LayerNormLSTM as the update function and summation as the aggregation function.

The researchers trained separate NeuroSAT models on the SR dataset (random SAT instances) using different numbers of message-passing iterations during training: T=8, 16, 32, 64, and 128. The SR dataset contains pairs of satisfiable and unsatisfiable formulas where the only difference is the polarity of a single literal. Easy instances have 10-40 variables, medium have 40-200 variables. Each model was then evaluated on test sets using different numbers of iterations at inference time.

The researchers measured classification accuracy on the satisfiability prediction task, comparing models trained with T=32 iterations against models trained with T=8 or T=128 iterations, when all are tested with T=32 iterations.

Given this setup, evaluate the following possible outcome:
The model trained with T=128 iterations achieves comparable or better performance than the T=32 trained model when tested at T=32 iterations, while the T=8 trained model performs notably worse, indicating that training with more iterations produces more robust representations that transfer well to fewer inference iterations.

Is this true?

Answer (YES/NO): NO